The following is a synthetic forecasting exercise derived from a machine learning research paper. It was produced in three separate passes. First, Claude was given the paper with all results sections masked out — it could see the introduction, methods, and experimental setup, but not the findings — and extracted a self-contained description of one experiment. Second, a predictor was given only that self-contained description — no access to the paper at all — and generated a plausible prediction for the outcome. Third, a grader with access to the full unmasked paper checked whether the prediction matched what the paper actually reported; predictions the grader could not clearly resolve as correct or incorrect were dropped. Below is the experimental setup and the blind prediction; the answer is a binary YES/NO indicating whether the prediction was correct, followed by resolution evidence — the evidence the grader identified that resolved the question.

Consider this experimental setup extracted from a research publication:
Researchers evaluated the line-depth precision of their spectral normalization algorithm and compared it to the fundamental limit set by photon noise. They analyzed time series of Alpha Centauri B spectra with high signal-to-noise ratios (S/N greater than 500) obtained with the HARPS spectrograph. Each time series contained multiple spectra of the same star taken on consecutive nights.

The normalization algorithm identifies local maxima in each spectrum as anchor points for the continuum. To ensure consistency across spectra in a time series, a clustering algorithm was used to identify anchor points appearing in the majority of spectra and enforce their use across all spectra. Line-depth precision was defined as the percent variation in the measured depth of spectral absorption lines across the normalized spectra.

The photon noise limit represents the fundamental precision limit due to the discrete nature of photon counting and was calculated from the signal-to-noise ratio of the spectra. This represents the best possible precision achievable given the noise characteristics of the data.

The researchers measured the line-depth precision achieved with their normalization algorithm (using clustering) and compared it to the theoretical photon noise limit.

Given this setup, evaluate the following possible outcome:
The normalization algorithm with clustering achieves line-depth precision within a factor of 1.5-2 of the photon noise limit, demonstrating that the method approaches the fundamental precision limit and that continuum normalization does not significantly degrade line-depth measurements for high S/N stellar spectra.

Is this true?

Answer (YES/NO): NO